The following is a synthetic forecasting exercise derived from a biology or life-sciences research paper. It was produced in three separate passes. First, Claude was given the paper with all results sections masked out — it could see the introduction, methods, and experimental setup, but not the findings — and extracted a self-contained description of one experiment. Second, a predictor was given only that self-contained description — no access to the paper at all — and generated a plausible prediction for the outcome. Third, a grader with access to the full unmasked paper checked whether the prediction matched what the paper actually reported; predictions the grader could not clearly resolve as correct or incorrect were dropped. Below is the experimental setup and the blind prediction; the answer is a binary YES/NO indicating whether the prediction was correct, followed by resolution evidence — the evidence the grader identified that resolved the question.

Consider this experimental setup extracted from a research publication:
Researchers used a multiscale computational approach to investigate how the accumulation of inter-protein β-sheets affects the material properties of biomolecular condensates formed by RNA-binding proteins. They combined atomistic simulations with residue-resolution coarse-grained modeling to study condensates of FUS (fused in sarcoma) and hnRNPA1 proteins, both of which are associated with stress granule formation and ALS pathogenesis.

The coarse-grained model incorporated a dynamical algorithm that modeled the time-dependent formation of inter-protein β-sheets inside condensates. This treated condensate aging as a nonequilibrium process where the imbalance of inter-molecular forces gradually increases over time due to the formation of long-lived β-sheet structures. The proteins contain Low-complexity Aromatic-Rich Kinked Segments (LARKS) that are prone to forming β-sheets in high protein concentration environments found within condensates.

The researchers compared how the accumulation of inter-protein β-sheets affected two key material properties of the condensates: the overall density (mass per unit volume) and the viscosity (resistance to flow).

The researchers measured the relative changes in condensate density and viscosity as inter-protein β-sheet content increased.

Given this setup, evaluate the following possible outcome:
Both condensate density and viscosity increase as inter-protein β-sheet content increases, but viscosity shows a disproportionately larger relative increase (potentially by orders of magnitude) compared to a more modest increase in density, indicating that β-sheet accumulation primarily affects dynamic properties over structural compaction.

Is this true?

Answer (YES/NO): YES